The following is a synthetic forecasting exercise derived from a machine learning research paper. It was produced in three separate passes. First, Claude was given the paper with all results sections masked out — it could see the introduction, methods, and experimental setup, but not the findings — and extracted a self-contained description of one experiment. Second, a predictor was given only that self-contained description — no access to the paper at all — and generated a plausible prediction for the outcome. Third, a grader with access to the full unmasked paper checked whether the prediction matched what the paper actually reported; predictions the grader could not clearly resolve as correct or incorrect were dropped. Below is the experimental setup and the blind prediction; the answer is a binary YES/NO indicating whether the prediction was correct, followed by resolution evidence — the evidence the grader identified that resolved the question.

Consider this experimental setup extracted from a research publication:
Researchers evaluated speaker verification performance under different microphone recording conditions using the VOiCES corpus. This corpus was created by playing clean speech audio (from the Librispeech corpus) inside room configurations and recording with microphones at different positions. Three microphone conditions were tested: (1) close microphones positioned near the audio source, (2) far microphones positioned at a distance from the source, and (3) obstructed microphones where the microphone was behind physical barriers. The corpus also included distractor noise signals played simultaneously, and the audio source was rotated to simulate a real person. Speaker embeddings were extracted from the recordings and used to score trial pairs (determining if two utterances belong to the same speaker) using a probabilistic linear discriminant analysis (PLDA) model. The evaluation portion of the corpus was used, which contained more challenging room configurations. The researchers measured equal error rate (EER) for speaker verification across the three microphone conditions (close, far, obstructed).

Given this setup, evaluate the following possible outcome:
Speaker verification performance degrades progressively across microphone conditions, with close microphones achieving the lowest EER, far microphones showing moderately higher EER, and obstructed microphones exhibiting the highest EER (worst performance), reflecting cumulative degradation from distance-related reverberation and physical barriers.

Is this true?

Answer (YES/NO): YES